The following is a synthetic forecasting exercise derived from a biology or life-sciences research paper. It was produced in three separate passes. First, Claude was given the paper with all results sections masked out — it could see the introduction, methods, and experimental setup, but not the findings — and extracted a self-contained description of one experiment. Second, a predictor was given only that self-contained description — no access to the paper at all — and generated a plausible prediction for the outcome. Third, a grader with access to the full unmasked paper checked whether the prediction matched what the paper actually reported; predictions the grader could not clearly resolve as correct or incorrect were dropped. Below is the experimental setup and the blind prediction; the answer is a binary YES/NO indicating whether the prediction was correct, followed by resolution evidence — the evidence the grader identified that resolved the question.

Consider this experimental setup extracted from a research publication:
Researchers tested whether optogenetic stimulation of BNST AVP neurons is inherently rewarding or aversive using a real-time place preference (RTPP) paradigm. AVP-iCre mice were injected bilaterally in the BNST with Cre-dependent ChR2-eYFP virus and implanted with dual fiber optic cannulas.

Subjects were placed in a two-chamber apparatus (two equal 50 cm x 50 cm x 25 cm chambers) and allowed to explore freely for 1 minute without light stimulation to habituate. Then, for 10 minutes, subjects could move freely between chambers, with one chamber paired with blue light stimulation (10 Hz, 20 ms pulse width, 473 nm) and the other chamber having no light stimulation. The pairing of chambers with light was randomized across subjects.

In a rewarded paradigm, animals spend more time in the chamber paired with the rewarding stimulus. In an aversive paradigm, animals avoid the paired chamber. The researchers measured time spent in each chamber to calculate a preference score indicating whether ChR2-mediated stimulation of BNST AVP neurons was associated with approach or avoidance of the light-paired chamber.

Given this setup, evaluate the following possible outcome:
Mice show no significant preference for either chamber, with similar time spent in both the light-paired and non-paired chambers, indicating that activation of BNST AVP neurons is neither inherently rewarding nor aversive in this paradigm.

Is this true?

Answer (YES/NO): YES